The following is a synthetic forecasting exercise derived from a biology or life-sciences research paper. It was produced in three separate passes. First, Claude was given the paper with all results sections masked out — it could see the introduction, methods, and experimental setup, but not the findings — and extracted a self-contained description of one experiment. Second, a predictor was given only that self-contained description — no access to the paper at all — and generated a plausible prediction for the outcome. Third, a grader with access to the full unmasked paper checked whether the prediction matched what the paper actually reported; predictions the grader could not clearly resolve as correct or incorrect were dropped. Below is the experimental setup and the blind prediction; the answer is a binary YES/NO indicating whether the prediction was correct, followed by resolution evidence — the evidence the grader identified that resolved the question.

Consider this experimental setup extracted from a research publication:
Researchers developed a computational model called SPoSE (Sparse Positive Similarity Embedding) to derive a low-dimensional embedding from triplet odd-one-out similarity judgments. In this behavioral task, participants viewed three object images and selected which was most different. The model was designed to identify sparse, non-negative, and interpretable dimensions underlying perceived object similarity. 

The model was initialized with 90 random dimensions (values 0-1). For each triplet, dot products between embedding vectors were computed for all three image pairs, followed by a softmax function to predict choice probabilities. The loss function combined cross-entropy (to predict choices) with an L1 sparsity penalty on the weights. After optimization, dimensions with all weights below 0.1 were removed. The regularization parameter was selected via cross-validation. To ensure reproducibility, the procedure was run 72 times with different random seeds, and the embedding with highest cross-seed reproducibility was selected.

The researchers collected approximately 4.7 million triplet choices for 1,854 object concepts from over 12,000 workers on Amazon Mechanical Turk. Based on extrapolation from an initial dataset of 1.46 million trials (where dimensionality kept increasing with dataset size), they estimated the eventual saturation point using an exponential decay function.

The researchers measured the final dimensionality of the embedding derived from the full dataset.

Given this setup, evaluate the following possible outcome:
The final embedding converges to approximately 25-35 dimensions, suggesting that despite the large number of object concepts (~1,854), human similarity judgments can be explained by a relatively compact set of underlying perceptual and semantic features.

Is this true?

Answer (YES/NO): NO